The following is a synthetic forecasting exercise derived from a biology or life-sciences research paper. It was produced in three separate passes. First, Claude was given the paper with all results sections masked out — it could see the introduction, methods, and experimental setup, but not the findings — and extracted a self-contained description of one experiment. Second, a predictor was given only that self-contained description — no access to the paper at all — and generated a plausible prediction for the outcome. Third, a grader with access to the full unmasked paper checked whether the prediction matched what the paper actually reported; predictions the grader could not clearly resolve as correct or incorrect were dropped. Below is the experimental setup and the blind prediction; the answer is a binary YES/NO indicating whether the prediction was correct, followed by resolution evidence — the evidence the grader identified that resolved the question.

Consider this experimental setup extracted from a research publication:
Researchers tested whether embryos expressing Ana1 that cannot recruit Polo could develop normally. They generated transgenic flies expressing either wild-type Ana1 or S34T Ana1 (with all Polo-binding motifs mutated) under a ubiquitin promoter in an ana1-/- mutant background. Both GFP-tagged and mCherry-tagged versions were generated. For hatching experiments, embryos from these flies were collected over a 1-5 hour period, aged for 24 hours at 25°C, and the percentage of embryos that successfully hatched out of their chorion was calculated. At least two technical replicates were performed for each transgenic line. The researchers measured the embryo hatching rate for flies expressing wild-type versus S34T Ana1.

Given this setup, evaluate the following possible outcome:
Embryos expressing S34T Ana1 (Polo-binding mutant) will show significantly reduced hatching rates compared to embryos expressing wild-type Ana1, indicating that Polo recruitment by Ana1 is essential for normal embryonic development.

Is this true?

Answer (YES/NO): YES